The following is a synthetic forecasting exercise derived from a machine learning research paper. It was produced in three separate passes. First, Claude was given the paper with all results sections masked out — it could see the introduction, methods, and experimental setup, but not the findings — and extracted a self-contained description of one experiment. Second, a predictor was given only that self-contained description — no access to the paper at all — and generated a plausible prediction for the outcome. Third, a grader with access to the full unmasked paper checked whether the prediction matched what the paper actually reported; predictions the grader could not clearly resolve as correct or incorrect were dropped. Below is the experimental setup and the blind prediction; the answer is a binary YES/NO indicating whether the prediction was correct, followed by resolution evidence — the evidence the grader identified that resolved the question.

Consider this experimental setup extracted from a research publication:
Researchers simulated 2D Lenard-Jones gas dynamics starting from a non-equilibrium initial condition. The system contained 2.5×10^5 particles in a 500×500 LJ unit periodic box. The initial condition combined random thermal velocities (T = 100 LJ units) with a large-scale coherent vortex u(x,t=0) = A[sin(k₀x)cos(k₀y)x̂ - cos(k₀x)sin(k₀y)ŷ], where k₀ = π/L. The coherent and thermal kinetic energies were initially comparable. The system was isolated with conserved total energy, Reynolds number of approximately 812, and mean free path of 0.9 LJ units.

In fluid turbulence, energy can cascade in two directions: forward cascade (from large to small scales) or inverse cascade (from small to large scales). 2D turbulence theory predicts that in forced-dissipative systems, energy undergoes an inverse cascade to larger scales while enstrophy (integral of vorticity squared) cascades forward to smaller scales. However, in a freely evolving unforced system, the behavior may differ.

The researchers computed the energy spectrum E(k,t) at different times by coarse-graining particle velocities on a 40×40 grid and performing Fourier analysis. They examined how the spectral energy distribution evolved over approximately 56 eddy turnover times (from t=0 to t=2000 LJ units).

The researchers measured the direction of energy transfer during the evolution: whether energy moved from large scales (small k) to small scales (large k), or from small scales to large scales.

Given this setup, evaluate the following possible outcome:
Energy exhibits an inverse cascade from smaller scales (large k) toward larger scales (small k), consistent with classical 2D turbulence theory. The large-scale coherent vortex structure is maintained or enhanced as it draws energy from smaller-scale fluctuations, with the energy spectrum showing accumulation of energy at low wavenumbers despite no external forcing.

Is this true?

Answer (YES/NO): NO